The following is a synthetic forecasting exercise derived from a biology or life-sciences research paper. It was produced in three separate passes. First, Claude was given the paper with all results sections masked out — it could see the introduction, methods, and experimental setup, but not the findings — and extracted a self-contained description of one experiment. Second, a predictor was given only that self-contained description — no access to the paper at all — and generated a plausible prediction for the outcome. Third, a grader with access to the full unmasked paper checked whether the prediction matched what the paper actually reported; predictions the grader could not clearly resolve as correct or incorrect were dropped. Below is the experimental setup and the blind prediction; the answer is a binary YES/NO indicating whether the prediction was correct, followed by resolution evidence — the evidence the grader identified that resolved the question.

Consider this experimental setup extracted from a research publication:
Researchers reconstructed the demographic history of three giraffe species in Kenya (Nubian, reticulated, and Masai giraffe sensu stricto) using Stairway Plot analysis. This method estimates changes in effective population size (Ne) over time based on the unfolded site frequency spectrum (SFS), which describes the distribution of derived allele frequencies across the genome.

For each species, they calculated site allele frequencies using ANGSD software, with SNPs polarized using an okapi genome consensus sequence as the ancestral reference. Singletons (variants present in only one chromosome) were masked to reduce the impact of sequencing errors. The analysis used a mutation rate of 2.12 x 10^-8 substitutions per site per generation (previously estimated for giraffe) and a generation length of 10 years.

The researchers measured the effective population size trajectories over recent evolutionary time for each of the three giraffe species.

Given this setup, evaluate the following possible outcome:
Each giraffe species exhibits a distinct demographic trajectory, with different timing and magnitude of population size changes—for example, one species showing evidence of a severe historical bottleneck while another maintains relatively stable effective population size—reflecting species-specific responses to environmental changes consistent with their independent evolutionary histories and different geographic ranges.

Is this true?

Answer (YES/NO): NO